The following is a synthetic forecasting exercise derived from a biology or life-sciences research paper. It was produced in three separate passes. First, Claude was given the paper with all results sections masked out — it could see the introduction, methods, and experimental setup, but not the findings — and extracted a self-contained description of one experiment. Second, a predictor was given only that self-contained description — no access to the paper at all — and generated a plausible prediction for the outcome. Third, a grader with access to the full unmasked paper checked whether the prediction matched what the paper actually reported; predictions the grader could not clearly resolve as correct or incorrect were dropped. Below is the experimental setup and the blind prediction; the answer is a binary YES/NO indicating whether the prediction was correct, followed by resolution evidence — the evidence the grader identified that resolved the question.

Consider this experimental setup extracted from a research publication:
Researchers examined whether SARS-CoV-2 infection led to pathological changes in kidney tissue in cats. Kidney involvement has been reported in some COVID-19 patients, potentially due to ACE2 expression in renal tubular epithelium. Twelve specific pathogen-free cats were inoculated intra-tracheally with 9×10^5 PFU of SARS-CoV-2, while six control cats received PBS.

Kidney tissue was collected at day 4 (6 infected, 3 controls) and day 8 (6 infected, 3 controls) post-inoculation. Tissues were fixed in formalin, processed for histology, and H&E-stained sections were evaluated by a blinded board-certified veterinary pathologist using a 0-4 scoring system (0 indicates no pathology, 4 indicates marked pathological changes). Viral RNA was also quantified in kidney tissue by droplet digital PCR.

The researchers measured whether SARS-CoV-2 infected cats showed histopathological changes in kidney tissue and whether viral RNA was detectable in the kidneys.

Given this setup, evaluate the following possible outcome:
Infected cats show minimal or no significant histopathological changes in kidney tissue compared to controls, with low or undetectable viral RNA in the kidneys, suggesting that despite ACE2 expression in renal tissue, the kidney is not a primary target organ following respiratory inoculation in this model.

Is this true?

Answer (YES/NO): NO